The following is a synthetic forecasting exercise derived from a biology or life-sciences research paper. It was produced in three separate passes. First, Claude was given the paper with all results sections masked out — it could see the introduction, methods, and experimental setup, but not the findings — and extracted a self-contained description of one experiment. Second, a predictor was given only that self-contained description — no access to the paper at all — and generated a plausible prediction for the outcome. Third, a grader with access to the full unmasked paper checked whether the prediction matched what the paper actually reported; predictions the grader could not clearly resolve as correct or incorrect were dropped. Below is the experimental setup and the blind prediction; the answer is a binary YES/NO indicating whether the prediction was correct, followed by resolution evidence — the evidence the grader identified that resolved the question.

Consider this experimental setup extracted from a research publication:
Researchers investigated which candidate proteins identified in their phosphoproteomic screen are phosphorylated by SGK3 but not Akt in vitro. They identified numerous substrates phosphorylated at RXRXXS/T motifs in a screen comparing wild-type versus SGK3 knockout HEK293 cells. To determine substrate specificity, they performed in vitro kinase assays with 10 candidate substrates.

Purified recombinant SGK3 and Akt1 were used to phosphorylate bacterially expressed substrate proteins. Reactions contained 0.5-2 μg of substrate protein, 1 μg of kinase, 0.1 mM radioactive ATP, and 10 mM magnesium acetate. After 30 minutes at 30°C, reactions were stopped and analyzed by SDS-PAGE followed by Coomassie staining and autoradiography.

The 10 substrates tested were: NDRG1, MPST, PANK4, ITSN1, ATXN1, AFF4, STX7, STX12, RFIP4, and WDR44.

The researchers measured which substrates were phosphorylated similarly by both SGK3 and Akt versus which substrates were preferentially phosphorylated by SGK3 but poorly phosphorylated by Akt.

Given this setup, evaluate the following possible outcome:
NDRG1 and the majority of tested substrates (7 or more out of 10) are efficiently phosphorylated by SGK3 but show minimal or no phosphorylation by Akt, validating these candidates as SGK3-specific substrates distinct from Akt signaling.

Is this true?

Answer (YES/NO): NO